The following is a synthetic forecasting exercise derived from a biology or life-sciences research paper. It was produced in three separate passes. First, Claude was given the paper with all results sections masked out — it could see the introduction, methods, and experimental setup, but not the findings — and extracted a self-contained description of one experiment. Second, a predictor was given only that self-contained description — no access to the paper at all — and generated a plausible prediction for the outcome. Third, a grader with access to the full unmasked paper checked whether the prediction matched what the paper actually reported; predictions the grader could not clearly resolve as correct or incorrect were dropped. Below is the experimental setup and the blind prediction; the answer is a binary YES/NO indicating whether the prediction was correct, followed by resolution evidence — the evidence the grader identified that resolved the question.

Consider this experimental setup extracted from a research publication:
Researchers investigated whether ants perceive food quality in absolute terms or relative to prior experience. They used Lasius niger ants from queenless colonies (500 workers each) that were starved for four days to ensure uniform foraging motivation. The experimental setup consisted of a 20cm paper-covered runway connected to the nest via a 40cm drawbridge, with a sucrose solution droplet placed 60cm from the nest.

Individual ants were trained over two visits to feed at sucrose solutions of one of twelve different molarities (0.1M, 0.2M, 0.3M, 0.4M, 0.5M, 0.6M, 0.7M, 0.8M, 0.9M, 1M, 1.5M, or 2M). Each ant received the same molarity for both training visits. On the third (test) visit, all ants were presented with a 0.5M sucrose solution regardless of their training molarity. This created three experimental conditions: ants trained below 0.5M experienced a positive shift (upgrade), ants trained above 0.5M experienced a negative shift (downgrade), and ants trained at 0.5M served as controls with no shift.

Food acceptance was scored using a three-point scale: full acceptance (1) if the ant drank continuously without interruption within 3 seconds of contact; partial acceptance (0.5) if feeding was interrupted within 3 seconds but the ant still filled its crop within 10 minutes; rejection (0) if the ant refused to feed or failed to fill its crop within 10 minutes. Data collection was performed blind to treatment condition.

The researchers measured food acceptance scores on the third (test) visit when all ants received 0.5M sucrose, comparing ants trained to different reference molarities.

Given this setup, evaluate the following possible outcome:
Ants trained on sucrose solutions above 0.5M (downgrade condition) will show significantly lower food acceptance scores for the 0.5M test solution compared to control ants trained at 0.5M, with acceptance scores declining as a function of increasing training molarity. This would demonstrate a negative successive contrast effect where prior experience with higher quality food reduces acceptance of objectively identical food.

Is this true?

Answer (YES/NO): YES